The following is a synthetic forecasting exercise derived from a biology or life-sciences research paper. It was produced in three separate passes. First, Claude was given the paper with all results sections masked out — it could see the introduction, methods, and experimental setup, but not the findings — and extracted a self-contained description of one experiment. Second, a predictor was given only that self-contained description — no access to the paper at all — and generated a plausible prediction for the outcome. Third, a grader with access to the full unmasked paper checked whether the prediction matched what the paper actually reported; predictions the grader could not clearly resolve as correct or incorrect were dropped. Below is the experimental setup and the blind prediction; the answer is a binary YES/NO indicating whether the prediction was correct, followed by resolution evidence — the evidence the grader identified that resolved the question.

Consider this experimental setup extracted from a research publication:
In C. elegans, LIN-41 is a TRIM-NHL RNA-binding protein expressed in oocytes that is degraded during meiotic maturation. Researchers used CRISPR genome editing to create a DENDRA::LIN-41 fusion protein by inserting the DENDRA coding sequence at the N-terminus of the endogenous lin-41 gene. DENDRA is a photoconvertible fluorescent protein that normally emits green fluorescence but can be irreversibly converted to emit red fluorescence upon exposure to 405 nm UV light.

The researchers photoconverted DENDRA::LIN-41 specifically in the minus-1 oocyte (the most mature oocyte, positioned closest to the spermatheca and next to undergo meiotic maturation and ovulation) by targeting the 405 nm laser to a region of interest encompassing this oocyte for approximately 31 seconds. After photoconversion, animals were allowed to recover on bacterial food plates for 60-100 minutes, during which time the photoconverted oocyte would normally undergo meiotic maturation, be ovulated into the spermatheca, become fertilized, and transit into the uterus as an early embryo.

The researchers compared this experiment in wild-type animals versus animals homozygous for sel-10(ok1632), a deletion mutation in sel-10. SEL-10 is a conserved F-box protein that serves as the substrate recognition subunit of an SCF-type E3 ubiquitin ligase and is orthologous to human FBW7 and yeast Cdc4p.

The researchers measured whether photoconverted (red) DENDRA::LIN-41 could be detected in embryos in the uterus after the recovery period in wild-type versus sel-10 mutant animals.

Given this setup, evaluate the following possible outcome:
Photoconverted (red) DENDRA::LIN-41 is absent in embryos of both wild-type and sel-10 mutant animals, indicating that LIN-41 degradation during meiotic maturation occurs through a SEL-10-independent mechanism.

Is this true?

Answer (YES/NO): NO